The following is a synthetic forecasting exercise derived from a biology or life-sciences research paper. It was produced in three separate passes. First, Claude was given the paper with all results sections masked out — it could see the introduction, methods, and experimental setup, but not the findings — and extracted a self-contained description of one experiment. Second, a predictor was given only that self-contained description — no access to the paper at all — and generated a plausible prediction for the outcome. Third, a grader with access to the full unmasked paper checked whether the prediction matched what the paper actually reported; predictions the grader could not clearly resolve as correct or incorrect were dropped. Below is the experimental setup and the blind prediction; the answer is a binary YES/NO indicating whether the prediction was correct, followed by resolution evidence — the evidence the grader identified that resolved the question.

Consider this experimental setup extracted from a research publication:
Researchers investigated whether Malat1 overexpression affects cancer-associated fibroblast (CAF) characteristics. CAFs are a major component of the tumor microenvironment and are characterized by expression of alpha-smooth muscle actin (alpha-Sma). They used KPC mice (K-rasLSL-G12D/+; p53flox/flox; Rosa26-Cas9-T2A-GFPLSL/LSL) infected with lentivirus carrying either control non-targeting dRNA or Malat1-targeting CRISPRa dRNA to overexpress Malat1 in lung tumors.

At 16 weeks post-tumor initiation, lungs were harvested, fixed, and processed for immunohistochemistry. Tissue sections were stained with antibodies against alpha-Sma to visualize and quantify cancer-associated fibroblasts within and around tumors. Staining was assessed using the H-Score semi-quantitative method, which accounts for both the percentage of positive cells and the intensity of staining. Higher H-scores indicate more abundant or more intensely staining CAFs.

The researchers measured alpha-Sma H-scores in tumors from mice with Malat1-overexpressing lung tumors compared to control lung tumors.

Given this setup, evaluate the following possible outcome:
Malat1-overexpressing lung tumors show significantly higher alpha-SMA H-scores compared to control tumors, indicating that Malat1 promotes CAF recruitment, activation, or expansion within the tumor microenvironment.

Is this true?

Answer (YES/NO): YES